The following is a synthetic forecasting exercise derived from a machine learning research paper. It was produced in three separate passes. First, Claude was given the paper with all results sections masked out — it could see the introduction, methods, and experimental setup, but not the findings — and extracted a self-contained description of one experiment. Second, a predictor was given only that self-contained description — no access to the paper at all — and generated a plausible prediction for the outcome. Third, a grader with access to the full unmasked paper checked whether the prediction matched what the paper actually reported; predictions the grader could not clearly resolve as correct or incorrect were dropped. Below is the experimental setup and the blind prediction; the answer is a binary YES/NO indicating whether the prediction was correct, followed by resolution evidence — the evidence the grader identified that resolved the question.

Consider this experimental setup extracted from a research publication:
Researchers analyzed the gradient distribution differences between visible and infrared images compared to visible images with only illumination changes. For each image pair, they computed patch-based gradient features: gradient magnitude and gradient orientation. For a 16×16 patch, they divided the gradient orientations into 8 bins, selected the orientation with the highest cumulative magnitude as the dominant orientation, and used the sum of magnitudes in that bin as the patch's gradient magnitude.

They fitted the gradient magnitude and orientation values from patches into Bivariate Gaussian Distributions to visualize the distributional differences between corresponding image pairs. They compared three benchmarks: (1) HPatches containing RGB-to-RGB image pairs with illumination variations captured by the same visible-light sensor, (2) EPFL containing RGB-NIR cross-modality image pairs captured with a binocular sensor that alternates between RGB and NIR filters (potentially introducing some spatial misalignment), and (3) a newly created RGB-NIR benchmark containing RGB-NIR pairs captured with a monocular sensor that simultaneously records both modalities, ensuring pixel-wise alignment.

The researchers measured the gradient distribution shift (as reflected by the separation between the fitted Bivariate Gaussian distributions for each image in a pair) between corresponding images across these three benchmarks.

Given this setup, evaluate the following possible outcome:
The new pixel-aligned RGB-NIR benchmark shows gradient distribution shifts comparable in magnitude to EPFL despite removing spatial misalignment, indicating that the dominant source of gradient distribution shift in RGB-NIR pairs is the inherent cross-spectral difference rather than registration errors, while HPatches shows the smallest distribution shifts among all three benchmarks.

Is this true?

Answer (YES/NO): NO